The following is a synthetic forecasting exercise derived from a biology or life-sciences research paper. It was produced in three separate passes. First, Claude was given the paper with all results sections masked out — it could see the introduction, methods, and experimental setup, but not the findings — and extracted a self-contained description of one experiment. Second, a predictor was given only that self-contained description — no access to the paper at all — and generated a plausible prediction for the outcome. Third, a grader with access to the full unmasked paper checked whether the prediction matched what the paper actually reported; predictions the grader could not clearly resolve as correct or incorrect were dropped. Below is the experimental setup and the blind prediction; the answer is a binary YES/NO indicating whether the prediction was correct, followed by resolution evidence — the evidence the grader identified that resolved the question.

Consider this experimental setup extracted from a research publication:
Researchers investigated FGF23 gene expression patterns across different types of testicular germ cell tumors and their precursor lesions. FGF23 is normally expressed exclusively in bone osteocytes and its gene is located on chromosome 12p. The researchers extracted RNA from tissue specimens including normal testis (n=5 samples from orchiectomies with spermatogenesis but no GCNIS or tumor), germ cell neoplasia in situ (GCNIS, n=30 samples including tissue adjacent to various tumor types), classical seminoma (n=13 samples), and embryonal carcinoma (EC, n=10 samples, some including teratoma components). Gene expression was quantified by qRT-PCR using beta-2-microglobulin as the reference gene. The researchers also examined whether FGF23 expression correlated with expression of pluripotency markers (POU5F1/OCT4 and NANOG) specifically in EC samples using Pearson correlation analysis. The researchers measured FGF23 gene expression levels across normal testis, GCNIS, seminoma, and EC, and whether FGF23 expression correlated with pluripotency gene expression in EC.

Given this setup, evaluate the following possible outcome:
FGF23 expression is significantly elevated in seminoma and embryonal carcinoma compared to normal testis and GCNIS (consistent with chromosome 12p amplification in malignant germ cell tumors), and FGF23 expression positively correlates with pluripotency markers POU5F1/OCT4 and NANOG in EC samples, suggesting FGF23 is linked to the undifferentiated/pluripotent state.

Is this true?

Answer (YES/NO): NO